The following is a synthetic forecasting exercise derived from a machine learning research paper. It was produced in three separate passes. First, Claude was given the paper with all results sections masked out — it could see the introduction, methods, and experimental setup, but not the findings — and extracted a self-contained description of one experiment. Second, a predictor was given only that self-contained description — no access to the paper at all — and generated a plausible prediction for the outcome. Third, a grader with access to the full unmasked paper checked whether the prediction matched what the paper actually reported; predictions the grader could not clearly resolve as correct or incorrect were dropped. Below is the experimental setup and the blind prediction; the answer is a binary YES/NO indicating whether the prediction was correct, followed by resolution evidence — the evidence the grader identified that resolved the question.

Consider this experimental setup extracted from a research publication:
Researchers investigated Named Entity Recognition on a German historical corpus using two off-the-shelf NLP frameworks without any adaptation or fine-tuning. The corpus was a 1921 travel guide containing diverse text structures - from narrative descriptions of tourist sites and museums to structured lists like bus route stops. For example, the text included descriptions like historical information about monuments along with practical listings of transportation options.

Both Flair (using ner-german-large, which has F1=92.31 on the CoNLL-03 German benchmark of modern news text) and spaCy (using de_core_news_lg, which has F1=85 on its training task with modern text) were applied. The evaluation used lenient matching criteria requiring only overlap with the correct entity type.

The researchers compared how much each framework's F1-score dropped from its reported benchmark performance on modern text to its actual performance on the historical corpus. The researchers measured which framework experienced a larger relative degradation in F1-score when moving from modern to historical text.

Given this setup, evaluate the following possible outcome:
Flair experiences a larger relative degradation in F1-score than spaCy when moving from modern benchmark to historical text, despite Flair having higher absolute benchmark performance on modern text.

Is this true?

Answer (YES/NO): NO